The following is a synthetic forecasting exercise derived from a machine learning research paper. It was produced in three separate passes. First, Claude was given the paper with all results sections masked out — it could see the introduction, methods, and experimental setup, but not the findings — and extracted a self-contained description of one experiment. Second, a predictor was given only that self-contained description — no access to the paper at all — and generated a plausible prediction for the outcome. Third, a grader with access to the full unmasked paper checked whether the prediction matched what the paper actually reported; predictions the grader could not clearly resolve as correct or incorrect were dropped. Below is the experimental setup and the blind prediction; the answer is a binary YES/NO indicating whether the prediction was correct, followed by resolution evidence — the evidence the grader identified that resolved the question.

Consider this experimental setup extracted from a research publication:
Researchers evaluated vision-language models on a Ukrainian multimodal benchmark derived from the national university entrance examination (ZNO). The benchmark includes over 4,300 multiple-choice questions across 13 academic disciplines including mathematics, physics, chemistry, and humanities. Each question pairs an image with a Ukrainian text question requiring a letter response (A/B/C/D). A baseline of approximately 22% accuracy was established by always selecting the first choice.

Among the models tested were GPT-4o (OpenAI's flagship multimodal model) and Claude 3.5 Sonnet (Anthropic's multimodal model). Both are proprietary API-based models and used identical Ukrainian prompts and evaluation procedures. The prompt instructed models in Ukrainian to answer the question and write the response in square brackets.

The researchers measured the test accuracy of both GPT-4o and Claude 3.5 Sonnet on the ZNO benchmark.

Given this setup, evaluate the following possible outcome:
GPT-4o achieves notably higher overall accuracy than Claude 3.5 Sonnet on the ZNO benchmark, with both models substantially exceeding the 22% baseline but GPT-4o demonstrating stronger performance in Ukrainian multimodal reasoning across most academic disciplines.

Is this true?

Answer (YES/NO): NO